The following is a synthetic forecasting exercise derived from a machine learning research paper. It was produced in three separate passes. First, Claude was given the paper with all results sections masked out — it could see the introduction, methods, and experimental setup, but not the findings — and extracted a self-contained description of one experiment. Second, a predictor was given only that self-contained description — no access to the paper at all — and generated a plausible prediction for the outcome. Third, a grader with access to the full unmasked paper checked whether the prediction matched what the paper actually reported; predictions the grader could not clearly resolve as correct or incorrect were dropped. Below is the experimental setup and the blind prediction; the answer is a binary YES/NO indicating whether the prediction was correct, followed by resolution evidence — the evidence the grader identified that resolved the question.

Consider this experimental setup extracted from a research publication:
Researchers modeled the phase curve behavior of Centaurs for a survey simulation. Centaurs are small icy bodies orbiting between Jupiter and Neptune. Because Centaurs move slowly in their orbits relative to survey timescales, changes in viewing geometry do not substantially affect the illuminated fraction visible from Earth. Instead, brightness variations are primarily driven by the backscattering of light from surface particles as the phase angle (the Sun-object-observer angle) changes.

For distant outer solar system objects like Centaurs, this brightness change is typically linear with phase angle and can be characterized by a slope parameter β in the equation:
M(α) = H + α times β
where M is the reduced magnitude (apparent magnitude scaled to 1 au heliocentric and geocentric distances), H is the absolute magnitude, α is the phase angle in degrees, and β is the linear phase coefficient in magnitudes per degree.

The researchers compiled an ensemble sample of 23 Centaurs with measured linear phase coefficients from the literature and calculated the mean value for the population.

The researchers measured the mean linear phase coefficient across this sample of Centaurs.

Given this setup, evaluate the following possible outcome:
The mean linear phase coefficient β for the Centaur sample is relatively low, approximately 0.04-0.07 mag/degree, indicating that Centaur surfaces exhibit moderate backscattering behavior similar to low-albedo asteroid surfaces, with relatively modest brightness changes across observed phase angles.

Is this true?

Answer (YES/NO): NO